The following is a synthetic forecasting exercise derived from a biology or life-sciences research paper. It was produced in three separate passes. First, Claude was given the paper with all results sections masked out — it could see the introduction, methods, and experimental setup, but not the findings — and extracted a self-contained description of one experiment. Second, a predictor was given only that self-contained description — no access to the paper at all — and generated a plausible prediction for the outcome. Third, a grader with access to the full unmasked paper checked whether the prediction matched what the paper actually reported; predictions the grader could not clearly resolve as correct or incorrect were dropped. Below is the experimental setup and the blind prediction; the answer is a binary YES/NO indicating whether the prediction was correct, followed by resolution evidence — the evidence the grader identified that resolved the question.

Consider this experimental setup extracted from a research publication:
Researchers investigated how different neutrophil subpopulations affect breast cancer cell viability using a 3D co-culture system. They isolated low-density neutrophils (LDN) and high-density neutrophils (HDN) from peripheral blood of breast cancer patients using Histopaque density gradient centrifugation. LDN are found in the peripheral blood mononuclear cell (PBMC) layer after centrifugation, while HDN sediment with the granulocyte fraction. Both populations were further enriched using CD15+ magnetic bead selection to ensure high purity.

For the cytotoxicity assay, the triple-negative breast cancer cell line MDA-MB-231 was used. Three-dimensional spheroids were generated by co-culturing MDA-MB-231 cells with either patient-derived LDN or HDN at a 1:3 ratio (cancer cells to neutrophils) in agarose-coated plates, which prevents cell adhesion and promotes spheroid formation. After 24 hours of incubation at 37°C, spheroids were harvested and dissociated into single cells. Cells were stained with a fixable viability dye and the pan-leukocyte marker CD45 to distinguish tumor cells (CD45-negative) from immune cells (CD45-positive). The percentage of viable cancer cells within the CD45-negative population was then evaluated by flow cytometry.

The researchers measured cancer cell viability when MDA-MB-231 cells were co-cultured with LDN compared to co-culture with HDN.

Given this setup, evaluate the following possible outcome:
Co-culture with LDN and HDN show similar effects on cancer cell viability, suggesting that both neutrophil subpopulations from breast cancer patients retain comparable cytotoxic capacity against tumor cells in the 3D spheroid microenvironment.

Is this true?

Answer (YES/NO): NO